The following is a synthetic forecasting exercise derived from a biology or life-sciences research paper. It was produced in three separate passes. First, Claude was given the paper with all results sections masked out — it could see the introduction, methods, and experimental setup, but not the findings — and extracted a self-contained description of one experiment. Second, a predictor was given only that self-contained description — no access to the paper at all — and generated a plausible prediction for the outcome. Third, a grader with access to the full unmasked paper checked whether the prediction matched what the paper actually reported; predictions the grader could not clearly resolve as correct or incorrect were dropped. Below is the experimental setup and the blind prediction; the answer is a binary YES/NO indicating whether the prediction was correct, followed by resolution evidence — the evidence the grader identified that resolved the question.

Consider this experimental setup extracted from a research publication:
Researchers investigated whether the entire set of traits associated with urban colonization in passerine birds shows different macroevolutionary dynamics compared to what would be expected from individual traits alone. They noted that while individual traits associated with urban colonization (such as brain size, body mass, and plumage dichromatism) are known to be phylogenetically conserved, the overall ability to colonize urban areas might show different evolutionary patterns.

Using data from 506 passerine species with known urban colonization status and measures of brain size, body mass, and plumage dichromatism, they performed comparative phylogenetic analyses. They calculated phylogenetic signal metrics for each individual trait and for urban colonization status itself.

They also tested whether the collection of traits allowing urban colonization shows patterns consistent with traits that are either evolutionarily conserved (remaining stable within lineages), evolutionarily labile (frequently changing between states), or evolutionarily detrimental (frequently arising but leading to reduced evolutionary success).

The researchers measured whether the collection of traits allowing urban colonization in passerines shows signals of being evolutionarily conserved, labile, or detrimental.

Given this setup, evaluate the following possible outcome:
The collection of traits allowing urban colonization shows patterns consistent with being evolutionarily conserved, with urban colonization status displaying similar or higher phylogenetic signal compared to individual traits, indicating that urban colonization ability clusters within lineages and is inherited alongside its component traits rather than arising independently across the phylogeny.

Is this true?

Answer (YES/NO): NO